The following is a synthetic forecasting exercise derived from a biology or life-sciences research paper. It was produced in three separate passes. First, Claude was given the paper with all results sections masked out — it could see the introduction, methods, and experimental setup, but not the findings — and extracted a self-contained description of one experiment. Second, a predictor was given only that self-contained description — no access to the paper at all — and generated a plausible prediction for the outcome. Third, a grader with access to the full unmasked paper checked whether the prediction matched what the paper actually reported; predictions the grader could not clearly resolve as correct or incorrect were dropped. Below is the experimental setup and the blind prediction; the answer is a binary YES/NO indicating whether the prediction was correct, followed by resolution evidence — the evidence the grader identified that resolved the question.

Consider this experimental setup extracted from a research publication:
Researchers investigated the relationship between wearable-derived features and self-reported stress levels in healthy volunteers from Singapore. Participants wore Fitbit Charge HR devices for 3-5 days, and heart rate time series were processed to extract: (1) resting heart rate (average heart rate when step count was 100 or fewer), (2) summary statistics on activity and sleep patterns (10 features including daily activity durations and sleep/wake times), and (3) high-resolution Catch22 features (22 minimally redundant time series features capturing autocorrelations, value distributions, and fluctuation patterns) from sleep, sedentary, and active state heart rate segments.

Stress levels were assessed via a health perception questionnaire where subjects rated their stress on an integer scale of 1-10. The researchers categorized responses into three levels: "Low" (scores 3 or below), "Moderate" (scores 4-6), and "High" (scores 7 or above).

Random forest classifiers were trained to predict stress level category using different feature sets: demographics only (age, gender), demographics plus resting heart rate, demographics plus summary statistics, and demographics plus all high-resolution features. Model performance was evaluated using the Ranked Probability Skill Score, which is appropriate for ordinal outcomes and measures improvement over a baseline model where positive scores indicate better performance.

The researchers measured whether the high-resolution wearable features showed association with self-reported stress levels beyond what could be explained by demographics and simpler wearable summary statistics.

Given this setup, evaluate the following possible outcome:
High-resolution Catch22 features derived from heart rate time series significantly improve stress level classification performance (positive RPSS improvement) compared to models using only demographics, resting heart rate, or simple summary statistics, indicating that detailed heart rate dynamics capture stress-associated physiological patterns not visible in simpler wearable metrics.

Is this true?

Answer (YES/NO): NO